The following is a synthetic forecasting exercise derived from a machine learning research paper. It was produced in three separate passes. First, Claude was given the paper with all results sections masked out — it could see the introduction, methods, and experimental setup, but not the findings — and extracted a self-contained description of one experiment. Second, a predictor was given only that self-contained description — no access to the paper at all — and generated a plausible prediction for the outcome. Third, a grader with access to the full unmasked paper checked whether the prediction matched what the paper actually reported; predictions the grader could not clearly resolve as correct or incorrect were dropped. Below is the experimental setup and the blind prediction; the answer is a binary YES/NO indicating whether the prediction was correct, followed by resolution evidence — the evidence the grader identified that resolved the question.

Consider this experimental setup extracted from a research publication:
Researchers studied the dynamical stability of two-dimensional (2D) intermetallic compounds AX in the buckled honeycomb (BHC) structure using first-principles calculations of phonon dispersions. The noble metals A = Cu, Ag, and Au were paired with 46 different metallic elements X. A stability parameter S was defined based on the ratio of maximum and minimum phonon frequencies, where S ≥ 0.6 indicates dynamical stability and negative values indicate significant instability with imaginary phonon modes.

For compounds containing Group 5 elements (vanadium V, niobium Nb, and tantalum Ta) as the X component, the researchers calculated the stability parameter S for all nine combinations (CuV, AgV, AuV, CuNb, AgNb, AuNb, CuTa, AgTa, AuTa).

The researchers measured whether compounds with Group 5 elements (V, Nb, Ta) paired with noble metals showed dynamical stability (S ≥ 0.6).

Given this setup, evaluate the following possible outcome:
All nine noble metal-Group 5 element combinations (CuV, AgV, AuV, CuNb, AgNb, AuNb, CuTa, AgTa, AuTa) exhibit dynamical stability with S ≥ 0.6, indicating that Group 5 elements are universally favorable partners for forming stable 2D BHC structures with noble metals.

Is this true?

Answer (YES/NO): NO